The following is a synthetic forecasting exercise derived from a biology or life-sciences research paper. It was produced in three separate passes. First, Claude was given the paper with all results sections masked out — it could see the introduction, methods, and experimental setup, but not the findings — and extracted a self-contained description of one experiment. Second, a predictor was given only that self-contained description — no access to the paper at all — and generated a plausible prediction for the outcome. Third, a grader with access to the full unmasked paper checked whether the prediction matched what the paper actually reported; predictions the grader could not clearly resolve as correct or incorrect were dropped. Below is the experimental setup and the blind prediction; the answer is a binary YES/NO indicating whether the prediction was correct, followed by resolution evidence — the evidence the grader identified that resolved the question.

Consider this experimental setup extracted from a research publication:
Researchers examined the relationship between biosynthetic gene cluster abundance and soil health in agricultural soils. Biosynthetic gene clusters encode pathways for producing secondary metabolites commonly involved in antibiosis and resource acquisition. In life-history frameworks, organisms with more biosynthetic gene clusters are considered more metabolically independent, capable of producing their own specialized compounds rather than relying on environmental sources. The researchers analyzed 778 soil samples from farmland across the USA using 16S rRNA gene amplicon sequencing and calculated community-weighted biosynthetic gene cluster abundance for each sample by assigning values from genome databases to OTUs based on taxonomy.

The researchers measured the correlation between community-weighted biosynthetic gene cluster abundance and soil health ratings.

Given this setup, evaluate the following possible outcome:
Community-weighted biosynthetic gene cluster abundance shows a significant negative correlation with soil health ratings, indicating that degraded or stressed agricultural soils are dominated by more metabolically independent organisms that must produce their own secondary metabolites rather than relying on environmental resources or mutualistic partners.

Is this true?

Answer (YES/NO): YES